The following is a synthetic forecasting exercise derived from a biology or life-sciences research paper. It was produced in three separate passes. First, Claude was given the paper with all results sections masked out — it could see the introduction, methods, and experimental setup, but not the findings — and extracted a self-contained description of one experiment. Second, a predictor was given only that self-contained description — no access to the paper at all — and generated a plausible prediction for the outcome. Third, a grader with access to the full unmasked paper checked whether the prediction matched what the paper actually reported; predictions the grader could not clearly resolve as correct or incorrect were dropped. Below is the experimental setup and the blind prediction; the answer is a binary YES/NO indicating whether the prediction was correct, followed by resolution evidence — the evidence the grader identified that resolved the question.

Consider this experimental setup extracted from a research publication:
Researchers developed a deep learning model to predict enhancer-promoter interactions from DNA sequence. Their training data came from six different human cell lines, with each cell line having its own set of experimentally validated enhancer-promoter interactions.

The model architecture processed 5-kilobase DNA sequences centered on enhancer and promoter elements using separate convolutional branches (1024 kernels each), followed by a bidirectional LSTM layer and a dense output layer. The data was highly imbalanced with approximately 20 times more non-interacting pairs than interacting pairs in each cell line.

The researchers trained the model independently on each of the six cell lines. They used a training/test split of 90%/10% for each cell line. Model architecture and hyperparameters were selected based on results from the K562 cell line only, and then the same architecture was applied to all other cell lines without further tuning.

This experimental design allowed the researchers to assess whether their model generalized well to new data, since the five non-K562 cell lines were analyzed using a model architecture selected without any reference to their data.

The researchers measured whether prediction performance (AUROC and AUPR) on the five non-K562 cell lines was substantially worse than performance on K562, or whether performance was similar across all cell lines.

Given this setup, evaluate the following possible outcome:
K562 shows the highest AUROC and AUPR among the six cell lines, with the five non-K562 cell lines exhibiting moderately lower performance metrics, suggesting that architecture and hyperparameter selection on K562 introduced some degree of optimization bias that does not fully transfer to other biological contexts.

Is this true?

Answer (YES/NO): NO